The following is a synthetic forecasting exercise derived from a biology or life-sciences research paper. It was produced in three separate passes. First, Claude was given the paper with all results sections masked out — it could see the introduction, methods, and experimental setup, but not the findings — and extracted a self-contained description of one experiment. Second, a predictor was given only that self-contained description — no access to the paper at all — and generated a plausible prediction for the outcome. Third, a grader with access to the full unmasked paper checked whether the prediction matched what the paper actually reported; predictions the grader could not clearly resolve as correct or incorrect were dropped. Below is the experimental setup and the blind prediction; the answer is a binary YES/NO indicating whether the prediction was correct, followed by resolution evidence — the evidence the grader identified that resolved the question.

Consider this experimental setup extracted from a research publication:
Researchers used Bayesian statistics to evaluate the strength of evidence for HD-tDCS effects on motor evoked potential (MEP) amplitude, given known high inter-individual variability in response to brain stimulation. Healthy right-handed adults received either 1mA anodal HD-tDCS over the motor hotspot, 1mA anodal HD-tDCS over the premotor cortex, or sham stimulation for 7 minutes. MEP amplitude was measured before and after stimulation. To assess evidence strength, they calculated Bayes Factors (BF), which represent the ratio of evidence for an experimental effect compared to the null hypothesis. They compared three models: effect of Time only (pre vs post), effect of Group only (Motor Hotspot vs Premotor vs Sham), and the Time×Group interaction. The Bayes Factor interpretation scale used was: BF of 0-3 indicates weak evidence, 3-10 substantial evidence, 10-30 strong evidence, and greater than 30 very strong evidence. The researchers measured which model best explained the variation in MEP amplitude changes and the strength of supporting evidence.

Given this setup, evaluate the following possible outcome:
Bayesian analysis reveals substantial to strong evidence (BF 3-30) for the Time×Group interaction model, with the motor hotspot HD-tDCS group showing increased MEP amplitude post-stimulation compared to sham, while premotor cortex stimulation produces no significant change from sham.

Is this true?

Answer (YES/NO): NO